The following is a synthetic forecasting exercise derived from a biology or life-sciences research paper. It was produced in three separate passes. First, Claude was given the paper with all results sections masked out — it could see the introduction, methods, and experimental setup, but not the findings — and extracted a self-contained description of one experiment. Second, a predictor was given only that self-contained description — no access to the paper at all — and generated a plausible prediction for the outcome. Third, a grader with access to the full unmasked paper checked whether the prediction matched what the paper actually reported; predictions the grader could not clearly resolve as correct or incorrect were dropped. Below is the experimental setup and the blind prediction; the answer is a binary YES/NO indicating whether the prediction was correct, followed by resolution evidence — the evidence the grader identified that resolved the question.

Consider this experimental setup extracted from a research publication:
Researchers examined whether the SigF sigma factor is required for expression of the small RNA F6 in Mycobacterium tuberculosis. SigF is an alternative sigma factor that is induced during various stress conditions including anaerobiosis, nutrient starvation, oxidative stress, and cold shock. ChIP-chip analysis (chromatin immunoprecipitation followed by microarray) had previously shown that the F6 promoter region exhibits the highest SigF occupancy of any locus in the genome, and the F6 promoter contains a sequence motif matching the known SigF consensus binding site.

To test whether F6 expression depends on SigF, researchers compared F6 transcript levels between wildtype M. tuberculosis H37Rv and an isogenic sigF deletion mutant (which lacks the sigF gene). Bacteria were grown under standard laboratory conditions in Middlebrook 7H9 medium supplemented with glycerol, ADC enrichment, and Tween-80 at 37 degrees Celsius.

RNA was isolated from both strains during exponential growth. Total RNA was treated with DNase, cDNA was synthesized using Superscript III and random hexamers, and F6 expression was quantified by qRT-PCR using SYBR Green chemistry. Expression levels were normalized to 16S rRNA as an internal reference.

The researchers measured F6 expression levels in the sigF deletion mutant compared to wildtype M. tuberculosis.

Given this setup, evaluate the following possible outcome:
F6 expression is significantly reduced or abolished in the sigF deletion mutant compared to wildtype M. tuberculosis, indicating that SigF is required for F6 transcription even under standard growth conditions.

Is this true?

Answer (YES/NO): YES